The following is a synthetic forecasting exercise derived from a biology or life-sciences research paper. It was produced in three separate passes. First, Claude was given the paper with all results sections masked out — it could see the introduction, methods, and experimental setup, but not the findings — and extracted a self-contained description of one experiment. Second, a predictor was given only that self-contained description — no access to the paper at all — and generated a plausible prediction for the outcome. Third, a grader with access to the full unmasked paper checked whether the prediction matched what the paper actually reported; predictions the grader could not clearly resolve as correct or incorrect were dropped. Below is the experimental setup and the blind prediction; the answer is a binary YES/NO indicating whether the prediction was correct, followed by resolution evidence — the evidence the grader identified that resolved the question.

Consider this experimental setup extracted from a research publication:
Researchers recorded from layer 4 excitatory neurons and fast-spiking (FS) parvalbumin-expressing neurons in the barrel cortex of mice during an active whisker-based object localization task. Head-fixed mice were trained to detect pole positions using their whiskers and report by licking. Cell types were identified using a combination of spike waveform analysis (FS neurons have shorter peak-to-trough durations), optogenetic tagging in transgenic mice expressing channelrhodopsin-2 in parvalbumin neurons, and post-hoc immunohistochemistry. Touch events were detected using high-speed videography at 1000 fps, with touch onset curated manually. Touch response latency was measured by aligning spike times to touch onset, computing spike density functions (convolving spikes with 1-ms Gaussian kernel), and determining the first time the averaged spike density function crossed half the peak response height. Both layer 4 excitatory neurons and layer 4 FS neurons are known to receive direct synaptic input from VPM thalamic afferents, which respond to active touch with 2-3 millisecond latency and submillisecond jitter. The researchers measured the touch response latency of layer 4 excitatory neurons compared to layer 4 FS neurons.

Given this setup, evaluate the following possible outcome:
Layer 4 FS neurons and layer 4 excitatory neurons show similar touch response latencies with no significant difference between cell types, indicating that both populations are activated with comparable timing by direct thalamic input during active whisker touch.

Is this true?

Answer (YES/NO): NO